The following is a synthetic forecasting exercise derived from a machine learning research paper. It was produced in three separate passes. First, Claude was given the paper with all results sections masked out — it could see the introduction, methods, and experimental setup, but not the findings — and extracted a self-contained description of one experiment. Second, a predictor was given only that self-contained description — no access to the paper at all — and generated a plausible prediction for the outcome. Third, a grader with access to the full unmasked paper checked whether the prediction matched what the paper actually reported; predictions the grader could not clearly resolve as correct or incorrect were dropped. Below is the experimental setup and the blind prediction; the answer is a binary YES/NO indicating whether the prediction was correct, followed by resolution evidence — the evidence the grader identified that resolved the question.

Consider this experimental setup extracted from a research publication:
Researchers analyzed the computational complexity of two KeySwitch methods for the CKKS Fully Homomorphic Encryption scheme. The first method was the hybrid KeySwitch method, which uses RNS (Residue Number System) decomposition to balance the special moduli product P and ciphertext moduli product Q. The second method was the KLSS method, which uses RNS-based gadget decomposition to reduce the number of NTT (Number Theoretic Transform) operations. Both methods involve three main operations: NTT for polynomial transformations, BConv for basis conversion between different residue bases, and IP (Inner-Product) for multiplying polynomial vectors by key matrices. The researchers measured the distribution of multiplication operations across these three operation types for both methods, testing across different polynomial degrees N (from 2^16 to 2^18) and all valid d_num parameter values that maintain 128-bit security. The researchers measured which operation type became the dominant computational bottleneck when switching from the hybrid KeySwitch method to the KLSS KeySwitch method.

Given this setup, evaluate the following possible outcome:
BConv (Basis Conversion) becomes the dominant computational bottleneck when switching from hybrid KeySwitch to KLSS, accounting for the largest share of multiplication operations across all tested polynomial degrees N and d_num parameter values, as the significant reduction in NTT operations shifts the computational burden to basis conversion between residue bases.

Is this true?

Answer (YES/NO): NO